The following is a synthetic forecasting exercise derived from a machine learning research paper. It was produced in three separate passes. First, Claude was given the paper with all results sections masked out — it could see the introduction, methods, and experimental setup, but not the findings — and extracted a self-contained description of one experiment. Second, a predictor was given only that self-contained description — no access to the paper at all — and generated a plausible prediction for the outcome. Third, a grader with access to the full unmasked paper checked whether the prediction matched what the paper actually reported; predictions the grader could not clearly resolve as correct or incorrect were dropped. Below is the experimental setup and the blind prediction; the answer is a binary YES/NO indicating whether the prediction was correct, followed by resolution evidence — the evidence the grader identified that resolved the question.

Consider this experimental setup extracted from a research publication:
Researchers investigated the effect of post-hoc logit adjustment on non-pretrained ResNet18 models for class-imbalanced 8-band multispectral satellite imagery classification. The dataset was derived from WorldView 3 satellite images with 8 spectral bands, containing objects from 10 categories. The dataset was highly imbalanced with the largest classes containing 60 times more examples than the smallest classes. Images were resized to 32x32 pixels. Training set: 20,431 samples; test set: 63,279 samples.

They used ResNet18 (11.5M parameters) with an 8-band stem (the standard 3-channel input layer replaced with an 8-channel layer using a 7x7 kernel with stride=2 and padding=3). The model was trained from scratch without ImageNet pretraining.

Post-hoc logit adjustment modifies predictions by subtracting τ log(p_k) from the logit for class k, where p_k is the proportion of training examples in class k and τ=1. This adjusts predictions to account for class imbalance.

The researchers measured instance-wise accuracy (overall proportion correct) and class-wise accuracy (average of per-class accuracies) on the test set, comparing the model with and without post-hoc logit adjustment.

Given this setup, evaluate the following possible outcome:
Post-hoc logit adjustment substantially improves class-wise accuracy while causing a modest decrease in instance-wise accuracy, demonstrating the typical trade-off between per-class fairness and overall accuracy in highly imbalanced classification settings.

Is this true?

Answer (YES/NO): YES